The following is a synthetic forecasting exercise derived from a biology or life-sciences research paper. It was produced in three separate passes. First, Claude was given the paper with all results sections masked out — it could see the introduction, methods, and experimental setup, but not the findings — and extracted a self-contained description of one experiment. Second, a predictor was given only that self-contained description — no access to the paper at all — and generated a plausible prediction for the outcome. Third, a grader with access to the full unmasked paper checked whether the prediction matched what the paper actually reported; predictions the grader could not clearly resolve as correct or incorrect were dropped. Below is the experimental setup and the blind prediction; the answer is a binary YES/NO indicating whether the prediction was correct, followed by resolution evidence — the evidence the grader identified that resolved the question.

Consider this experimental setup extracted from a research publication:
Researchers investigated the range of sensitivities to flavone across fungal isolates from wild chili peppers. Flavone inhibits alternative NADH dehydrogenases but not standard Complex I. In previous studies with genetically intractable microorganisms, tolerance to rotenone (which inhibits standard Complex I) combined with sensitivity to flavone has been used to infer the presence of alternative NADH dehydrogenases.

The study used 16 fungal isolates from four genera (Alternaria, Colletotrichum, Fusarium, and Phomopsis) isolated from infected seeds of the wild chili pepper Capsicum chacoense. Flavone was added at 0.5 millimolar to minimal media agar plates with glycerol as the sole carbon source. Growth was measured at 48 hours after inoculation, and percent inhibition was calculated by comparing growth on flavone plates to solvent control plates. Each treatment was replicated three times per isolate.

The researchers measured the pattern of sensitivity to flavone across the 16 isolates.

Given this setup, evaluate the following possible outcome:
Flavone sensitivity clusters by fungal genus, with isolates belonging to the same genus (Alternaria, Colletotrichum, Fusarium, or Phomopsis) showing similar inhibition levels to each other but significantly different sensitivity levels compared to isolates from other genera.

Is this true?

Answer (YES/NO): NO